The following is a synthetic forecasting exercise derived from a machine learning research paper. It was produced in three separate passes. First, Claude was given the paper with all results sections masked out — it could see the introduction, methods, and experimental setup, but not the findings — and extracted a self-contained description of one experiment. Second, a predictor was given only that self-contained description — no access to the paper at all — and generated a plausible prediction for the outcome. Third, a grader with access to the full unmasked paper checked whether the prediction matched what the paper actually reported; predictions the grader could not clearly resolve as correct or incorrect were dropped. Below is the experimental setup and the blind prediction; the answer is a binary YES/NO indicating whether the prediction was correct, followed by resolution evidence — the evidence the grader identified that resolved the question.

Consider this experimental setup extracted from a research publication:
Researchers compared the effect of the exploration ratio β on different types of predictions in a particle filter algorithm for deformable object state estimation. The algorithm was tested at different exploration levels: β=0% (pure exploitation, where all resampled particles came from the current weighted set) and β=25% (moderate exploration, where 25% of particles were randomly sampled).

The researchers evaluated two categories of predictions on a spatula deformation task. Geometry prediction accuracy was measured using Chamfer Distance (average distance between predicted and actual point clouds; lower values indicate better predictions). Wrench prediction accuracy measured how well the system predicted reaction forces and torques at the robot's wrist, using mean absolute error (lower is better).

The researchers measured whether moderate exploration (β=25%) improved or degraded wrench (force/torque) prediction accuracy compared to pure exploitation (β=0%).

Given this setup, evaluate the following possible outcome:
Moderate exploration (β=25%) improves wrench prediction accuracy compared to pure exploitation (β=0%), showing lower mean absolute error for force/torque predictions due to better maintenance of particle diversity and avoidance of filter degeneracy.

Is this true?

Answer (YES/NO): NO